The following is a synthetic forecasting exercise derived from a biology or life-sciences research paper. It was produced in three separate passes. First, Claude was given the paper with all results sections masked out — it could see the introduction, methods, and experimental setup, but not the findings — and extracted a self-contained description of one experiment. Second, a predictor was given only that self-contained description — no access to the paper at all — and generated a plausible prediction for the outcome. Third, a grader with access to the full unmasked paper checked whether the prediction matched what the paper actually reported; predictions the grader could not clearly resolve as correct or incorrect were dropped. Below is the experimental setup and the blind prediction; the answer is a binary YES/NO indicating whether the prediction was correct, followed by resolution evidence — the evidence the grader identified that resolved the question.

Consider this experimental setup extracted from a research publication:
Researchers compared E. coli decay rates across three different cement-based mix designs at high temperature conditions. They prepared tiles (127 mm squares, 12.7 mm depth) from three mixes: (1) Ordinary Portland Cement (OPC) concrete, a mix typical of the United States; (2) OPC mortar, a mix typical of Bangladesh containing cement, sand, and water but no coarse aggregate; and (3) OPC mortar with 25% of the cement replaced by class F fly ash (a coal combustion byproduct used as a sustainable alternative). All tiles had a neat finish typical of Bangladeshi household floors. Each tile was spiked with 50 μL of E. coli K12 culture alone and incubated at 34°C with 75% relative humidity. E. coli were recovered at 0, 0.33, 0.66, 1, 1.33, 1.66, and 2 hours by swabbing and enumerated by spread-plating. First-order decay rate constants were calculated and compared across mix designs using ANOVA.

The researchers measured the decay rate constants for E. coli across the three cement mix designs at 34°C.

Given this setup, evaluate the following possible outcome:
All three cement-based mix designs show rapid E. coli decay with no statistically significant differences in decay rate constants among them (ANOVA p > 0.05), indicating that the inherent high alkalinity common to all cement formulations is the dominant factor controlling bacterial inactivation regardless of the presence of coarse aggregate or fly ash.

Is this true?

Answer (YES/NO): NO